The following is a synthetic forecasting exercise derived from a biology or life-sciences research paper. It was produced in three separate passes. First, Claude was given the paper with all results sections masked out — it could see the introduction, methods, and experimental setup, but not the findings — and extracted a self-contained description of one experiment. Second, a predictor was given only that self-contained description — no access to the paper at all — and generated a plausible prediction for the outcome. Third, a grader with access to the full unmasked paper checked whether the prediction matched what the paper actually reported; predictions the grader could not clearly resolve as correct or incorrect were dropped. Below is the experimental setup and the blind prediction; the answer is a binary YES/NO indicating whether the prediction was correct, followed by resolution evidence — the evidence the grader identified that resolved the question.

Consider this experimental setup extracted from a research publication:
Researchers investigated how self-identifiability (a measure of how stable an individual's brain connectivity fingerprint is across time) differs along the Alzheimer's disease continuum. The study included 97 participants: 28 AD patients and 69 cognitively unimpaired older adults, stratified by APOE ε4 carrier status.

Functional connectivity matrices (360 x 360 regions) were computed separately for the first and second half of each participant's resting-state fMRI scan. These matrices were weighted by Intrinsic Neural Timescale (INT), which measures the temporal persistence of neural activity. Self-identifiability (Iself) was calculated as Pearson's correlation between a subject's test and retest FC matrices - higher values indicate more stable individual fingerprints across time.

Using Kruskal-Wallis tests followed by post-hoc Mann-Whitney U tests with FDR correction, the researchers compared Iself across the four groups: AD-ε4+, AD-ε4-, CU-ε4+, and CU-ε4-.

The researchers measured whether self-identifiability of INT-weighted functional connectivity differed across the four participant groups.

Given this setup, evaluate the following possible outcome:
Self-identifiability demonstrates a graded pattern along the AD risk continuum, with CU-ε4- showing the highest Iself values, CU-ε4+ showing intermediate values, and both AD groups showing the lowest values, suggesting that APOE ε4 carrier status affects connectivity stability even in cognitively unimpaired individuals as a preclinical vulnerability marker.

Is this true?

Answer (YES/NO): NO